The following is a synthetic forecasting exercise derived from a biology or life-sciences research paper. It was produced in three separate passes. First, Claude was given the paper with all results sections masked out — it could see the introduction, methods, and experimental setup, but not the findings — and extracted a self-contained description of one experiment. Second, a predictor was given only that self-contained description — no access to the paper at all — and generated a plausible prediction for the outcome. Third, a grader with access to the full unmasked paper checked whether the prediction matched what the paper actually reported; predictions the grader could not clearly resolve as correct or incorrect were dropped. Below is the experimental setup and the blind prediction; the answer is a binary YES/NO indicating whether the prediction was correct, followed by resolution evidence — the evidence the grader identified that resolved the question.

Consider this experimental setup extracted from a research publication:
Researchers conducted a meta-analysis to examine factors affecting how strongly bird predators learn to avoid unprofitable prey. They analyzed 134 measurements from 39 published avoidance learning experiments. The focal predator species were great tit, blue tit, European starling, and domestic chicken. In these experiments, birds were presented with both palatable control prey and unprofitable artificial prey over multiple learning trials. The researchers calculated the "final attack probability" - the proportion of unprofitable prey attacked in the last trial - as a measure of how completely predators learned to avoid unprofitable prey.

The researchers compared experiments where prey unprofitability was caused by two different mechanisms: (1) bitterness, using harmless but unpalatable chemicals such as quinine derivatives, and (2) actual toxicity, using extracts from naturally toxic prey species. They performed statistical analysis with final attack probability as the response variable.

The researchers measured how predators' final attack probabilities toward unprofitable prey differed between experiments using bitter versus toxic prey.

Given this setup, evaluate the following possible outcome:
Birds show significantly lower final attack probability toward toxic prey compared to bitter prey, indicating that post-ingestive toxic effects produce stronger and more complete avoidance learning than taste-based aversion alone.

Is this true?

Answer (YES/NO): NO